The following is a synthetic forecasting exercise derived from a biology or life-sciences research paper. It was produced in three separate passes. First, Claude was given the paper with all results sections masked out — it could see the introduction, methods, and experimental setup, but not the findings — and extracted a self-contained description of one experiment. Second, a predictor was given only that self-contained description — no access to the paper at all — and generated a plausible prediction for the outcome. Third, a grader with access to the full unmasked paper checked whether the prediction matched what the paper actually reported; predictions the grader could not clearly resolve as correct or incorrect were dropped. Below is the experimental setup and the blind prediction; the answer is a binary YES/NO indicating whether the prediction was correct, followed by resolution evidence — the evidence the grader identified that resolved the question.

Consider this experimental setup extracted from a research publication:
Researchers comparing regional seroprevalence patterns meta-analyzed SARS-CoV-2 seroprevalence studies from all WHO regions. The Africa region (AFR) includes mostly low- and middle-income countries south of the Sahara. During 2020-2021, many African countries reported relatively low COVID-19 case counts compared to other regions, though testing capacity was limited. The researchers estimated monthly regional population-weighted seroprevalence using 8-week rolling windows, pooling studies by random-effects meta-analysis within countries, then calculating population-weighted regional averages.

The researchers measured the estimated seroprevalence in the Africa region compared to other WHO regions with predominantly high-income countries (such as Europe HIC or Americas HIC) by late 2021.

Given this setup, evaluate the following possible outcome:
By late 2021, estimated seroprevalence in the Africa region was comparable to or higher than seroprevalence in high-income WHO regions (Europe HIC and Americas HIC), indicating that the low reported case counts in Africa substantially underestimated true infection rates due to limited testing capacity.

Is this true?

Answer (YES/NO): YES